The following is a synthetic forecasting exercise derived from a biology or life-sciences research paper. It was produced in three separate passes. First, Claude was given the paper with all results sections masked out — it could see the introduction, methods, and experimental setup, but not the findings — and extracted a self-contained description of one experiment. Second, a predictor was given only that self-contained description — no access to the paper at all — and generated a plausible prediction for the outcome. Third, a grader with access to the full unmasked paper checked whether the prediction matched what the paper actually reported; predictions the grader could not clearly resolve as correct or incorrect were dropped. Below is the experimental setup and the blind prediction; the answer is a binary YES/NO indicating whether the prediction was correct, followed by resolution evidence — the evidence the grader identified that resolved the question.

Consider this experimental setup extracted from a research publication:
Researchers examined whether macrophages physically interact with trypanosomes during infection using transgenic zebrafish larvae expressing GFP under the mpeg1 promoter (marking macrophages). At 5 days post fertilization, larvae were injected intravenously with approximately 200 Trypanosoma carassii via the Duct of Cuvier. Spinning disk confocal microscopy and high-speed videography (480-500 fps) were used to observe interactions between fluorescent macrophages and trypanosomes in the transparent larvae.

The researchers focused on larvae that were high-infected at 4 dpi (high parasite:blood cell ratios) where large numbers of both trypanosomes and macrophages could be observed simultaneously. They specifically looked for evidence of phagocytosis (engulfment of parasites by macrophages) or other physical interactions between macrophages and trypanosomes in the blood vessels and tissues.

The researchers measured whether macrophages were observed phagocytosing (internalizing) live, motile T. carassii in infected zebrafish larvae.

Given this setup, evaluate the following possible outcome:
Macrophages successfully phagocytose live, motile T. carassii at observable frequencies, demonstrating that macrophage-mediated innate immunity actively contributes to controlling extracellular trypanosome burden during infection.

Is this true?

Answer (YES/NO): NO